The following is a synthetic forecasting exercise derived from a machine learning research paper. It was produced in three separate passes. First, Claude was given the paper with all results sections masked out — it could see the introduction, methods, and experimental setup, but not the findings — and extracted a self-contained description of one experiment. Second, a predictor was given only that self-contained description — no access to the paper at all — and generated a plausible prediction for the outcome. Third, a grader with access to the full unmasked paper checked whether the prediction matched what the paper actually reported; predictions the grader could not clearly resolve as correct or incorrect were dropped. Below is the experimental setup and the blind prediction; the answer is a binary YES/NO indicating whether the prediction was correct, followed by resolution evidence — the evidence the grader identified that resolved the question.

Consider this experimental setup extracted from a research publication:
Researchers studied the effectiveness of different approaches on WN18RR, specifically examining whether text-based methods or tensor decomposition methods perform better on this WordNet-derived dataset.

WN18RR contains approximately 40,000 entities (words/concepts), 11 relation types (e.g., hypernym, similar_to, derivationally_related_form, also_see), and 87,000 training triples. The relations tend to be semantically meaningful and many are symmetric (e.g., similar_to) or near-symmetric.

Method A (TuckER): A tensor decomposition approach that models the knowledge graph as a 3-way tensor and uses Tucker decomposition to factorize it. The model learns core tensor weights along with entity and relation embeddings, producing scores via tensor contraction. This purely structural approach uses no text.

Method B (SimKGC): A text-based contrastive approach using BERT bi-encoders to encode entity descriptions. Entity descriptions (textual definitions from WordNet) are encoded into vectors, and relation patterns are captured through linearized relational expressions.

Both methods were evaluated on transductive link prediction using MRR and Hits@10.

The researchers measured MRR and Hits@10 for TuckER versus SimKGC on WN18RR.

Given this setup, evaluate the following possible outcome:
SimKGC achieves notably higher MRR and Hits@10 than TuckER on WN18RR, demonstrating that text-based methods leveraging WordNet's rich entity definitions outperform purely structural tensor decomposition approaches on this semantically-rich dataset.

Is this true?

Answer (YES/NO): YES